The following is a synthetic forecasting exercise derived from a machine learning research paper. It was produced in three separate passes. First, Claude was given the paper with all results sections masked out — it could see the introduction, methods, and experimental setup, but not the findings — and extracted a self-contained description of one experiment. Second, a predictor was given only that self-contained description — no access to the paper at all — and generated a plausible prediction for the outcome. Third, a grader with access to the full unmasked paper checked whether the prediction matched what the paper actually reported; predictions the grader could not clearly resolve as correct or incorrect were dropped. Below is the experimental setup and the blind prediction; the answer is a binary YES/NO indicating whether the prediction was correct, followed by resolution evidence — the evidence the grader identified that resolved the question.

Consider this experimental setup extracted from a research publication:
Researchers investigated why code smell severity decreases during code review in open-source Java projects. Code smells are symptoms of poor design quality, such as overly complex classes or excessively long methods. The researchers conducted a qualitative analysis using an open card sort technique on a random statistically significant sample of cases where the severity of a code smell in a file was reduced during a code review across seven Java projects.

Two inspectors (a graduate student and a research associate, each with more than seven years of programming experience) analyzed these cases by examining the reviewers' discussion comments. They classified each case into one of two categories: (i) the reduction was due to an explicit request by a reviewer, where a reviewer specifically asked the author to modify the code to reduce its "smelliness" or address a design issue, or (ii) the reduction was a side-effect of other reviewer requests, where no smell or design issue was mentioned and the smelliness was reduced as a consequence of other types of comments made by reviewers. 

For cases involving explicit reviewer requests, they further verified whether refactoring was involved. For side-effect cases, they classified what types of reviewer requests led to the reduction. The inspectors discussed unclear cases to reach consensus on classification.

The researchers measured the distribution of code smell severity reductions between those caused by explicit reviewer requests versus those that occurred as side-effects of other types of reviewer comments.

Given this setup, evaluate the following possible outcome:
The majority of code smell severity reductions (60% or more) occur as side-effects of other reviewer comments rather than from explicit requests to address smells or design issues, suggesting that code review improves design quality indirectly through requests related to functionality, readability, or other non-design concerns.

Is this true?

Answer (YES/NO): YES